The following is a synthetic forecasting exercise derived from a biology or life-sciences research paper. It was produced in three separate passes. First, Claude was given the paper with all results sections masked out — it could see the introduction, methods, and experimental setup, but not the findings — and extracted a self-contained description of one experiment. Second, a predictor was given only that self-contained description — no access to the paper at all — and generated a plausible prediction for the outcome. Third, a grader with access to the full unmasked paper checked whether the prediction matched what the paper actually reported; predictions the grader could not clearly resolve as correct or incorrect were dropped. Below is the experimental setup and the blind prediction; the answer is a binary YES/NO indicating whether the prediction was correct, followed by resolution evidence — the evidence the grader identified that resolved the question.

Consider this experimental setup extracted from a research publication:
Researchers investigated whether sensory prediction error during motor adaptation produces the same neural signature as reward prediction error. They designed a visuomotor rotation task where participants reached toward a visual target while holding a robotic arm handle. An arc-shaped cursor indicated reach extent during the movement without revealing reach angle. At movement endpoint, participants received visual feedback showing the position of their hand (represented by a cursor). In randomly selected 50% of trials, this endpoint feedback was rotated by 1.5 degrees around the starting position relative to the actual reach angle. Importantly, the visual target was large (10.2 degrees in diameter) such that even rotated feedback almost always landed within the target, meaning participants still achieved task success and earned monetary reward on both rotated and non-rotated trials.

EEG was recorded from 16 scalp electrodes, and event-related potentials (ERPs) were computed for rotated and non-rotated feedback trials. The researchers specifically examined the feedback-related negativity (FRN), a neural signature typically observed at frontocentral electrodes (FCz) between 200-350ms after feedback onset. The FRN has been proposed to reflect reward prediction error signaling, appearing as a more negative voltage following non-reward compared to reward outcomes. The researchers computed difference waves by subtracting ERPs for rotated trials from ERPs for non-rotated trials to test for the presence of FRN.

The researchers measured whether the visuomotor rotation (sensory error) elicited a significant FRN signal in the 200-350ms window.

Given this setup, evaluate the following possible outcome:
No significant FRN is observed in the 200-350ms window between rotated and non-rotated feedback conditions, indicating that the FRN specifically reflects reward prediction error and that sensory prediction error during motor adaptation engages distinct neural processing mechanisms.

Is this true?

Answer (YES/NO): YES